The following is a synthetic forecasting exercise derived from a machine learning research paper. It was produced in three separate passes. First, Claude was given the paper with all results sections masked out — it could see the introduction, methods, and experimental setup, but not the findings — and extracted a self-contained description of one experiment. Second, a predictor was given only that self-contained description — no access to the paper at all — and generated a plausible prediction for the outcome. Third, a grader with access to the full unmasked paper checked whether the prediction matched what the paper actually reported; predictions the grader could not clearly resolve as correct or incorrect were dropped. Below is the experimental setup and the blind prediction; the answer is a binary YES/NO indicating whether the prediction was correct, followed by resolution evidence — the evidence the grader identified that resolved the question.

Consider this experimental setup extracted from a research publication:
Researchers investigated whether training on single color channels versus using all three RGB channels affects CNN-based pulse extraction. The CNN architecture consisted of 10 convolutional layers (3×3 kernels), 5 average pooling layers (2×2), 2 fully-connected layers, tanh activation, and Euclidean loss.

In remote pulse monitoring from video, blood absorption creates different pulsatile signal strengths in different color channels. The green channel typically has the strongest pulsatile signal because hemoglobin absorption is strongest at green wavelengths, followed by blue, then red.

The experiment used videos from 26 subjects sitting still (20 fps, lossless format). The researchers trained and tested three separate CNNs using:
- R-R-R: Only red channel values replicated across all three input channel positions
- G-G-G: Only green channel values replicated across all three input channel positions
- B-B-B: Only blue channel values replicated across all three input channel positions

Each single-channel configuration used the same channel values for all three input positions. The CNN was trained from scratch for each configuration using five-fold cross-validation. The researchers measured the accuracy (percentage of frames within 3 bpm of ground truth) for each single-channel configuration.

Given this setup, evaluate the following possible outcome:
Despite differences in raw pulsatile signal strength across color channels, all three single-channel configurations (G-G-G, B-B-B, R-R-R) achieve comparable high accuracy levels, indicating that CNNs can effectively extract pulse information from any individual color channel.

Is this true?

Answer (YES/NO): NO